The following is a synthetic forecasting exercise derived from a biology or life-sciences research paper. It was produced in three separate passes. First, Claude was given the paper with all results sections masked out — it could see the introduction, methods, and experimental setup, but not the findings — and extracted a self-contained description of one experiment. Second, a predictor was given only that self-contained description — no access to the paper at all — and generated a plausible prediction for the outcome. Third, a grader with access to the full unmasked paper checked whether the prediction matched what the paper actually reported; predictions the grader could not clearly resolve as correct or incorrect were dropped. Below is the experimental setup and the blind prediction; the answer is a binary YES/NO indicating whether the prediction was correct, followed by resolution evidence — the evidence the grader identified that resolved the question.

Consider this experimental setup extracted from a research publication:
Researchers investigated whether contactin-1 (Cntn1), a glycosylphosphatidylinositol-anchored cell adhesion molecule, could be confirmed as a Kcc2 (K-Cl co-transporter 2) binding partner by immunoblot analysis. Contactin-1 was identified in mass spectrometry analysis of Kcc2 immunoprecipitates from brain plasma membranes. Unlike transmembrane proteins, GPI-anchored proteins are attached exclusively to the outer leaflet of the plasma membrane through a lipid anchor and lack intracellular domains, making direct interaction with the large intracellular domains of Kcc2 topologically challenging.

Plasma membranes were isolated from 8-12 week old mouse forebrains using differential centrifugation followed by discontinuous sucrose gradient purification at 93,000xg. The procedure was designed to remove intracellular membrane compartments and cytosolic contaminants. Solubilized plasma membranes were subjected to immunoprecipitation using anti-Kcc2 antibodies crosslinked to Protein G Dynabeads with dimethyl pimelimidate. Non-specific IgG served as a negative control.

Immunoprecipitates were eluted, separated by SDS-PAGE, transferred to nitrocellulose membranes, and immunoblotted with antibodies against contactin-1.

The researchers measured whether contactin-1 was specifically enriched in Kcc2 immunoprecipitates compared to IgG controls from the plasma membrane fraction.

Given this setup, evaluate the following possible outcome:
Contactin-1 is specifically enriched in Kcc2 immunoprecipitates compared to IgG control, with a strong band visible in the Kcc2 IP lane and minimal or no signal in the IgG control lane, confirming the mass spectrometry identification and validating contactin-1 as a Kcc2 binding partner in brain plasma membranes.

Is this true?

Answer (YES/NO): YES